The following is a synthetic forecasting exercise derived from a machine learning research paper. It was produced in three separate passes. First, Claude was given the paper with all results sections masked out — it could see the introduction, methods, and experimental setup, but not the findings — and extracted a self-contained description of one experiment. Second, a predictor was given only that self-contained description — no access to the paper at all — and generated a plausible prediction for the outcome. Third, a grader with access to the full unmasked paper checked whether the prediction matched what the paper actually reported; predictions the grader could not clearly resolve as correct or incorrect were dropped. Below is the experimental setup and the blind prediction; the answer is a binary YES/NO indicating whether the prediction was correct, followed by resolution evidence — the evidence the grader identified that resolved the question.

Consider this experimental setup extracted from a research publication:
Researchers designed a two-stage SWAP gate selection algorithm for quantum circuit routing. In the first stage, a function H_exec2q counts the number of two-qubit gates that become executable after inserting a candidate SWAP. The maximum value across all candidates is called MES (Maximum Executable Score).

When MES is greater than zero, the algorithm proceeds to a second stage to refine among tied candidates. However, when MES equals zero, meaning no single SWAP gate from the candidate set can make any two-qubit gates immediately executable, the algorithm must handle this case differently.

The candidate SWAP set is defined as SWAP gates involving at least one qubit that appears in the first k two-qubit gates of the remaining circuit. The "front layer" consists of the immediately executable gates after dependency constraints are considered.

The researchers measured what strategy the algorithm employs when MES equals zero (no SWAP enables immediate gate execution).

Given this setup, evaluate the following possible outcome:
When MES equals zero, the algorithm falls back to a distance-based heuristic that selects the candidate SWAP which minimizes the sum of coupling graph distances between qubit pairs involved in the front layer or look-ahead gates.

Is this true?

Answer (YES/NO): NO